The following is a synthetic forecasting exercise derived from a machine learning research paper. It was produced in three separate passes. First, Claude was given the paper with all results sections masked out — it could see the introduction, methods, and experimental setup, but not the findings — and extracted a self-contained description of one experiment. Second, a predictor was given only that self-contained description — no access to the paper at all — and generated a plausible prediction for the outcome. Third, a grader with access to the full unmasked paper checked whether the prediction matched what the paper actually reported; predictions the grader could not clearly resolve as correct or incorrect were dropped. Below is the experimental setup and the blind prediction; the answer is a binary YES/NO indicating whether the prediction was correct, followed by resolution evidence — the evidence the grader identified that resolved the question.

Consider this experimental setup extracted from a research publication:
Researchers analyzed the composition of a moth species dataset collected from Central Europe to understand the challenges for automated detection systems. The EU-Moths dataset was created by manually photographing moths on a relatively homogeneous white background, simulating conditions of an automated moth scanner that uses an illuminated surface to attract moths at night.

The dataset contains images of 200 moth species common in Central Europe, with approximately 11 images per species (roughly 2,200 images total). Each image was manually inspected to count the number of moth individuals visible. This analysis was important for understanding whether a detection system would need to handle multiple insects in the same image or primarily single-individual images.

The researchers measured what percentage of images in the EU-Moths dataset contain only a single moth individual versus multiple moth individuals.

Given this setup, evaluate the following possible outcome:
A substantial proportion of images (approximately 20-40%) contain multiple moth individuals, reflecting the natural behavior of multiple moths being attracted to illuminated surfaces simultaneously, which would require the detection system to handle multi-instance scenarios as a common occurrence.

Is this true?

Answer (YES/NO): NO